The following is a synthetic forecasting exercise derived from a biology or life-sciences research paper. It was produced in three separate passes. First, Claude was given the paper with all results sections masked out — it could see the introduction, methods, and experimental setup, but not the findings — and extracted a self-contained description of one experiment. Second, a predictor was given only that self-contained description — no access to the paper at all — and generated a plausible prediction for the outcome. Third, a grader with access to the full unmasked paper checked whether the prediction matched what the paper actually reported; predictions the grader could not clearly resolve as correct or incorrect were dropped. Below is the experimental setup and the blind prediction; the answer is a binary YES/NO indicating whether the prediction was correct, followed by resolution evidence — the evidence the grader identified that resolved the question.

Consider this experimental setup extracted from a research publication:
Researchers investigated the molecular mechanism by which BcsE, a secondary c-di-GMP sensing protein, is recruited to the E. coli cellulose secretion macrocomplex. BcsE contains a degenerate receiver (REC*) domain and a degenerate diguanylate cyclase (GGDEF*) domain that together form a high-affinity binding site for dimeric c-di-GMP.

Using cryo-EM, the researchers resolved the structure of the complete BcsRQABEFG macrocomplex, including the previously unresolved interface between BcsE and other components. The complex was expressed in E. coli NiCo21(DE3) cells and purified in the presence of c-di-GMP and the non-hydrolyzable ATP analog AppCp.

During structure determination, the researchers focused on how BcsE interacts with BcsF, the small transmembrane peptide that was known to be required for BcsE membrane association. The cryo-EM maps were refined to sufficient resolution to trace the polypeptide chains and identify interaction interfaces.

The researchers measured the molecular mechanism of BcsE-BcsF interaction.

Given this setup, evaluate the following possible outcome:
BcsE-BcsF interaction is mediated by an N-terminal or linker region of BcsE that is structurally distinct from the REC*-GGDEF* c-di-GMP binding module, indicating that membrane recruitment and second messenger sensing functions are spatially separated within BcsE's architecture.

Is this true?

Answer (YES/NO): YES